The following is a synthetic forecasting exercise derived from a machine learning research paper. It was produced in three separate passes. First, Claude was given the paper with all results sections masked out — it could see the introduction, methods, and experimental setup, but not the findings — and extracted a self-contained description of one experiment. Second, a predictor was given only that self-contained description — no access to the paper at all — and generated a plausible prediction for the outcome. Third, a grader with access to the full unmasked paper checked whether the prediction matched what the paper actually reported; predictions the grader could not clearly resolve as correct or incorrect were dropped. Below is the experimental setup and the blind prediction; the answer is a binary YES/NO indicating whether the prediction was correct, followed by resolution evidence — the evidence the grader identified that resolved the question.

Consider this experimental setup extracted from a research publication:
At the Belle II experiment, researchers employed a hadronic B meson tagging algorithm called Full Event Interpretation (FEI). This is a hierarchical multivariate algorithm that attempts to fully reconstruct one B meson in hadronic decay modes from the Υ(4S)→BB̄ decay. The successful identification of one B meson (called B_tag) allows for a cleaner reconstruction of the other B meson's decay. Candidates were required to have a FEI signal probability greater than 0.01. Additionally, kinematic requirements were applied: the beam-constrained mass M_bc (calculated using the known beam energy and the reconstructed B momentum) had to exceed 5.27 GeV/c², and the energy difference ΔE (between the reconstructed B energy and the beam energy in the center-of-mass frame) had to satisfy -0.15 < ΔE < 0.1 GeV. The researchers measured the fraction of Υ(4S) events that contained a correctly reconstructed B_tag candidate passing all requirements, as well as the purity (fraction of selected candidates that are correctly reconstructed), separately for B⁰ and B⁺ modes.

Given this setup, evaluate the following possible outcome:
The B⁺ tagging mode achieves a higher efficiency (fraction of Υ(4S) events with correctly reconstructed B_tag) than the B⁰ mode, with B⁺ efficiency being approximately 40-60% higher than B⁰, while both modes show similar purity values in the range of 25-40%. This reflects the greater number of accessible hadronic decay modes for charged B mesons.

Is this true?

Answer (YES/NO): NO